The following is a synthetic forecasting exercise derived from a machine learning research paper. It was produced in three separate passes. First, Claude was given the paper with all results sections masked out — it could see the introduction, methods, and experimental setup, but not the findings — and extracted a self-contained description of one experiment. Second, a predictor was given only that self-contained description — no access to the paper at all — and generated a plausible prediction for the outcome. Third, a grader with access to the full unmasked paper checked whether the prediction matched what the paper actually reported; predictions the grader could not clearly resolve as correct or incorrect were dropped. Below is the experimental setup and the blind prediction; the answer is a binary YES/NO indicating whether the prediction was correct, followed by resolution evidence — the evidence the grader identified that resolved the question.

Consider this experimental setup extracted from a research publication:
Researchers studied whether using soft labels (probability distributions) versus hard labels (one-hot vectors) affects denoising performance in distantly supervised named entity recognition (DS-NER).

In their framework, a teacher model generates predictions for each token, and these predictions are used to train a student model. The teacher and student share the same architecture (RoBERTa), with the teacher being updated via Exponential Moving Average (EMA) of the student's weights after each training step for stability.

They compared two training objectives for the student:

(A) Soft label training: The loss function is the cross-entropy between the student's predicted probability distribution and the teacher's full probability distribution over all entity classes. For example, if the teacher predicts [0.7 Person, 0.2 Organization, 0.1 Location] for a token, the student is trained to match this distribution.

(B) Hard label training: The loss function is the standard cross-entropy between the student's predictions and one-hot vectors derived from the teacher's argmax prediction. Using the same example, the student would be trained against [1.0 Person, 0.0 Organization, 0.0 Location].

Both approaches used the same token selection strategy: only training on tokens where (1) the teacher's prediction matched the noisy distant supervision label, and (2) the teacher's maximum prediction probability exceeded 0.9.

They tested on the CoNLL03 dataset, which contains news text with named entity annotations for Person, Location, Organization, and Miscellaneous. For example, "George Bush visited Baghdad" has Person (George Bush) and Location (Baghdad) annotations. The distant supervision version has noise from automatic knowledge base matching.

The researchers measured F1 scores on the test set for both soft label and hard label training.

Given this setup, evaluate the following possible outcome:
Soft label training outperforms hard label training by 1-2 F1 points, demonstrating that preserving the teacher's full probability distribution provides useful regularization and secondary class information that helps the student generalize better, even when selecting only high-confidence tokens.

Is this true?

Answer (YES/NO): NO